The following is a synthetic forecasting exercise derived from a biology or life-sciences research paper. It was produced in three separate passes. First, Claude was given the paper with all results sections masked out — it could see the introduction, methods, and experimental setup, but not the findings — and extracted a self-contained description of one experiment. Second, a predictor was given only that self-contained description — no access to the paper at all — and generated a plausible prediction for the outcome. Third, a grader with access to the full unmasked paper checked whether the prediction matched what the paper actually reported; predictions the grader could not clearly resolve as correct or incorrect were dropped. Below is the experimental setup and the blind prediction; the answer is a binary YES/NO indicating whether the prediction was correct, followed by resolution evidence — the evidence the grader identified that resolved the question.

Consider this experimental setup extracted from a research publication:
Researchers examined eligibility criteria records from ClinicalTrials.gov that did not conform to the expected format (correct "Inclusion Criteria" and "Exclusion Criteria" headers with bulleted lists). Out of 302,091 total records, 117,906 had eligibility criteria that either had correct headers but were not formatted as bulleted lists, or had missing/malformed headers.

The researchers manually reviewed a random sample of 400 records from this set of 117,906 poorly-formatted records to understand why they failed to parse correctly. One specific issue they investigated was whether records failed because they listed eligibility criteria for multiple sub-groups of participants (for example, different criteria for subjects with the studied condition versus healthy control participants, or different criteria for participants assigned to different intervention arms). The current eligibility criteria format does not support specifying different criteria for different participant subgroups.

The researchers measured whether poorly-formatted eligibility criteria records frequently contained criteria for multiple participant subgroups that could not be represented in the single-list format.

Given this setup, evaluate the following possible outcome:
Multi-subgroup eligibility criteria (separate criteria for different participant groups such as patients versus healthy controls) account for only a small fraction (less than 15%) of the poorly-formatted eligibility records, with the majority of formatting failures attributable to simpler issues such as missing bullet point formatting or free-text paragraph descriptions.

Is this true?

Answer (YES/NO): YES